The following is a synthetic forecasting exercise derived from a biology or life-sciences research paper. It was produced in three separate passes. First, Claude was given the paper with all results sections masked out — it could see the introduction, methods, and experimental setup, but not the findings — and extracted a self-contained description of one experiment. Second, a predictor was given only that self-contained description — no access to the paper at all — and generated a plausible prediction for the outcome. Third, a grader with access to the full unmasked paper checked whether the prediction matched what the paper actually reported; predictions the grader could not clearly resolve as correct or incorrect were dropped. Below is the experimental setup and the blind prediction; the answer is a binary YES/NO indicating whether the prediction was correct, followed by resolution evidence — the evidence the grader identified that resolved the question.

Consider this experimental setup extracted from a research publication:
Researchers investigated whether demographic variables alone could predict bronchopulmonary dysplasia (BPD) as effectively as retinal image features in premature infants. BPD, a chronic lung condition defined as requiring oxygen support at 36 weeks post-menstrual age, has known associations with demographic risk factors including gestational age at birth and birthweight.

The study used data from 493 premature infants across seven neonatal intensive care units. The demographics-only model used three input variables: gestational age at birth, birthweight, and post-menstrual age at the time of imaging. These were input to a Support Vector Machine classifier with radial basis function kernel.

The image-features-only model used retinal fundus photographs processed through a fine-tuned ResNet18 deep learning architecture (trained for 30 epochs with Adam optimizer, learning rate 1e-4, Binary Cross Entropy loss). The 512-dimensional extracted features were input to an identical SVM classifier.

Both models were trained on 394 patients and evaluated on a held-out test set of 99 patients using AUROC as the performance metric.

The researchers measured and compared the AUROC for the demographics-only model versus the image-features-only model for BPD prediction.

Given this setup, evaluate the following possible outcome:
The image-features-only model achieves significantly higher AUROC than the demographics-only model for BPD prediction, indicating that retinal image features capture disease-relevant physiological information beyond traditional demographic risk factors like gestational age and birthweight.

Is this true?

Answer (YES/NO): NO